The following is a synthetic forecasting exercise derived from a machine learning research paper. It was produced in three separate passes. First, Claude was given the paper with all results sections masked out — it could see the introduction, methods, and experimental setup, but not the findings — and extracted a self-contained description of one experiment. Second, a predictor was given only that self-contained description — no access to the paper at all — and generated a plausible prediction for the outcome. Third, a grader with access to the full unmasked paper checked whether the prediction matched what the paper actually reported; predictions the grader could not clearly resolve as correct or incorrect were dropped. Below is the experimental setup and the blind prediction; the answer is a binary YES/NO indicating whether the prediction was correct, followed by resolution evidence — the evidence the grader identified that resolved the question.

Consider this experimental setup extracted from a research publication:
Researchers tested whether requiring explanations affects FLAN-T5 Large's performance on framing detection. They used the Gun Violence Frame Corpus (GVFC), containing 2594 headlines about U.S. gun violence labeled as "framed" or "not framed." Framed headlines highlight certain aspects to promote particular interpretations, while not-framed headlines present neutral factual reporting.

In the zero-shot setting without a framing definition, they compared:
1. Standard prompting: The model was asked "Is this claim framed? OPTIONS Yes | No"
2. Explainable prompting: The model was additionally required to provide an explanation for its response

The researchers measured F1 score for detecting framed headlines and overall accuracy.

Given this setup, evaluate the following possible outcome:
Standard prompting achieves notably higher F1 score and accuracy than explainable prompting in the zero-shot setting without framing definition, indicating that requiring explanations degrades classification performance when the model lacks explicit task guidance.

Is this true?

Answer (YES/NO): NO